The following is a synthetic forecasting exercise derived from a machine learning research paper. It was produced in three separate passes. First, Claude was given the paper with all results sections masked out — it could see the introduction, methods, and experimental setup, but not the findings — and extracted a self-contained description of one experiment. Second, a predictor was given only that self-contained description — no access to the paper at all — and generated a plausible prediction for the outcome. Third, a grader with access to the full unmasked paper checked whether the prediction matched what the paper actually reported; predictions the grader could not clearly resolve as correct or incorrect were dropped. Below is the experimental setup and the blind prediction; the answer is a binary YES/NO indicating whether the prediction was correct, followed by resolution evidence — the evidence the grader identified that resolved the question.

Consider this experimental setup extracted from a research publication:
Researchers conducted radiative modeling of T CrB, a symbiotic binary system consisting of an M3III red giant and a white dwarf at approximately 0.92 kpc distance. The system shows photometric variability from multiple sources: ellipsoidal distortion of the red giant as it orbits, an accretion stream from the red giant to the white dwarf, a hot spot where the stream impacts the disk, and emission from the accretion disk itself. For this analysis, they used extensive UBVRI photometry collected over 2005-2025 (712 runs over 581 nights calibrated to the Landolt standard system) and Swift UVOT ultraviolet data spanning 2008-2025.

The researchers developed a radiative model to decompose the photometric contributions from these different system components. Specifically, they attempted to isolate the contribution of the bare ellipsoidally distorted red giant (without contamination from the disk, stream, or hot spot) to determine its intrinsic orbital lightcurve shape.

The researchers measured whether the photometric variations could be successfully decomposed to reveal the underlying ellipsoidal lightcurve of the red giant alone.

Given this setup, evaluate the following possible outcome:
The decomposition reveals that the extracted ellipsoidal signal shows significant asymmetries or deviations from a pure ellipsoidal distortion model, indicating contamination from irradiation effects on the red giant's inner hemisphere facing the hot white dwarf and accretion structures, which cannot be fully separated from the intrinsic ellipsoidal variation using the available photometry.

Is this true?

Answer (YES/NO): NO